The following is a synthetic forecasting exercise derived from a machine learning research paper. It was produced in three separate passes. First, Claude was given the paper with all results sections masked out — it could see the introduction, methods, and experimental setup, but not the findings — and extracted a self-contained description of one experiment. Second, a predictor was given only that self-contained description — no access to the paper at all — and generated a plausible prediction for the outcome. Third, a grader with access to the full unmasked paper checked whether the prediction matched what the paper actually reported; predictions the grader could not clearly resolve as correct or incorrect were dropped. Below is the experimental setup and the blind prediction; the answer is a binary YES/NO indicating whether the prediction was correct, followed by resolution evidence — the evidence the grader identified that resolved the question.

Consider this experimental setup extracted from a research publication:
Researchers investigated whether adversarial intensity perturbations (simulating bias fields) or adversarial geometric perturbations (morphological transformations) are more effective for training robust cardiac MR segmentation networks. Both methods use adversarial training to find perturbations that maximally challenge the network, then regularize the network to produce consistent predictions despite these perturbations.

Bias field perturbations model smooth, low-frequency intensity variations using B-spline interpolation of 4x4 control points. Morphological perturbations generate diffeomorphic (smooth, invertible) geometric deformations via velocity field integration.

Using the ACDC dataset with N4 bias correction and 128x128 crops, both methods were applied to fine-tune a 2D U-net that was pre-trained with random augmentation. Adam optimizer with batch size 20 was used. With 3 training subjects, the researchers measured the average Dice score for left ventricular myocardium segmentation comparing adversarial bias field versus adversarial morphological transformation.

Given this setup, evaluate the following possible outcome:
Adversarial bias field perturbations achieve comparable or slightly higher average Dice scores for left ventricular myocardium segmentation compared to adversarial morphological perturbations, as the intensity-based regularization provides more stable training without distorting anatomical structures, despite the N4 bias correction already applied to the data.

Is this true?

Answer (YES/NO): YES